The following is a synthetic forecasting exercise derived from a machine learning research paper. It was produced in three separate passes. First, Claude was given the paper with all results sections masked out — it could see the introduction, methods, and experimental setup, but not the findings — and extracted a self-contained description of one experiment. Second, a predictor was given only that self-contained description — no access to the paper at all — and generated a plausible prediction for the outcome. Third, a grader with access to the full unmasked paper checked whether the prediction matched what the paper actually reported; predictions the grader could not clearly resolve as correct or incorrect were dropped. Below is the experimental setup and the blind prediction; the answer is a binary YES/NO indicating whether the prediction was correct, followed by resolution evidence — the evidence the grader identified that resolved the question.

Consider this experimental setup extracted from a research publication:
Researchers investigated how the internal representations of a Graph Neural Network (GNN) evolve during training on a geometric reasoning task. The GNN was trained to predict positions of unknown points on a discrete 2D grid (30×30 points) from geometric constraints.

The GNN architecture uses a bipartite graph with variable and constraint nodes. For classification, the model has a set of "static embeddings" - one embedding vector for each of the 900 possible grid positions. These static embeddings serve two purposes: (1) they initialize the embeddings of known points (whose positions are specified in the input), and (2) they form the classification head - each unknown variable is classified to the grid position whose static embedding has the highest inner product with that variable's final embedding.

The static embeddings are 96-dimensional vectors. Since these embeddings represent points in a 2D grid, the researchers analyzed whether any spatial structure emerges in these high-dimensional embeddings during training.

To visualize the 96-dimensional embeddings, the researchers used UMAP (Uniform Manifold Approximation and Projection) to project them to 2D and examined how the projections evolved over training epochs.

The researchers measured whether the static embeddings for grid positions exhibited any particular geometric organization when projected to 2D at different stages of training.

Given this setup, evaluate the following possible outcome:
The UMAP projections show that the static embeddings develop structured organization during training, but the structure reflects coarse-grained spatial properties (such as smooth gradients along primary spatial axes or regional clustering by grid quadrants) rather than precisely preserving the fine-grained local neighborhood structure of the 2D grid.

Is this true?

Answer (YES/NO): NO